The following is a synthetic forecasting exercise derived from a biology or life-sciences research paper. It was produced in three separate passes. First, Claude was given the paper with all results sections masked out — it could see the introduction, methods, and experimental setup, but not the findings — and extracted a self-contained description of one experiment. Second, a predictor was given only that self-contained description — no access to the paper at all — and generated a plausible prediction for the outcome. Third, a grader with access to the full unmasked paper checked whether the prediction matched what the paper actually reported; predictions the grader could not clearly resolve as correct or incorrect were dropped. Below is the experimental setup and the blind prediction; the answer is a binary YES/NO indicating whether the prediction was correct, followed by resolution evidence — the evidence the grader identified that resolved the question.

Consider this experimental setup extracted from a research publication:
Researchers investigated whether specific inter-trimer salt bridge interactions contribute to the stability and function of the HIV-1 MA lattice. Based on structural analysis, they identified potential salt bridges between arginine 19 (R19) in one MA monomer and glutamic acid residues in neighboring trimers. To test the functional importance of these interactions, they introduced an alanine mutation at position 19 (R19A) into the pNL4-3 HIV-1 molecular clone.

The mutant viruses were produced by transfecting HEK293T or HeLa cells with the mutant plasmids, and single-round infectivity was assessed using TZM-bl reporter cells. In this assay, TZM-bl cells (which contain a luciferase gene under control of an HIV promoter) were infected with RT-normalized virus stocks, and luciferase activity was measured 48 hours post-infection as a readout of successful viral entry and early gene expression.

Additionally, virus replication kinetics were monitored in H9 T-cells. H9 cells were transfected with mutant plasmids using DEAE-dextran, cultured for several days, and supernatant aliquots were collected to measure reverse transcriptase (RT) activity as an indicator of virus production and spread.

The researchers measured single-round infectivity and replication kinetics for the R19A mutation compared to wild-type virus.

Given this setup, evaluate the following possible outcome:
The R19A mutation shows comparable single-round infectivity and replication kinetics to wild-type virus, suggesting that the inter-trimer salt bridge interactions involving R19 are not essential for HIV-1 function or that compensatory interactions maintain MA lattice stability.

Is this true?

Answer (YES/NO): YES